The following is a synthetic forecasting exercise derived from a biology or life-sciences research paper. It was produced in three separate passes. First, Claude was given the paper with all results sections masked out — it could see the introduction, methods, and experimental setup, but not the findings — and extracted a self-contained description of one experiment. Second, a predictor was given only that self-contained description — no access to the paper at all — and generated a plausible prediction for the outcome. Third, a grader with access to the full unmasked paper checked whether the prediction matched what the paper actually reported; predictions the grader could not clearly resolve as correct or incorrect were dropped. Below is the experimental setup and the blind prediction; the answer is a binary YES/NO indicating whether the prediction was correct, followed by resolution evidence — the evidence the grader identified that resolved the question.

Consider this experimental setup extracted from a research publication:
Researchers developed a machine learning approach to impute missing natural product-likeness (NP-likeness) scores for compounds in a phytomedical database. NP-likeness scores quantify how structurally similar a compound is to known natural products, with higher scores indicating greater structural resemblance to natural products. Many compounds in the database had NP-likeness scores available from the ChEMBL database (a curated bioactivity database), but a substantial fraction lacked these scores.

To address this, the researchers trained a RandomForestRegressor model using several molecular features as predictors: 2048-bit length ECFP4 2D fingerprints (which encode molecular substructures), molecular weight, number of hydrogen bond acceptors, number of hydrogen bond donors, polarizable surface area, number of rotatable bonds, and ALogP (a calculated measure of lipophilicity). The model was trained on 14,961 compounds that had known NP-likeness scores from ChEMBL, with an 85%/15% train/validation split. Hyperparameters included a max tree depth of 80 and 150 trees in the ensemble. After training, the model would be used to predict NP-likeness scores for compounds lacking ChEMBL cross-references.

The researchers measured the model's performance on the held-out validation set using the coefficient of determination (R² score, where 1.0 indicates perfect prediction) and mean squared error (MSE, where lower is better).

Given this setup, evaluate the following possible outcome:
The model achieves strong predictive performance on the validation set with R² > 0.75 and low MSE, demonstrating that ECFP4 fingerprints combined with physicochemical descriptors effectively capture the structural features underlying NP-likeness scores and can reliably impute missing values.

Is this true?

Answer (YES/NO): YES